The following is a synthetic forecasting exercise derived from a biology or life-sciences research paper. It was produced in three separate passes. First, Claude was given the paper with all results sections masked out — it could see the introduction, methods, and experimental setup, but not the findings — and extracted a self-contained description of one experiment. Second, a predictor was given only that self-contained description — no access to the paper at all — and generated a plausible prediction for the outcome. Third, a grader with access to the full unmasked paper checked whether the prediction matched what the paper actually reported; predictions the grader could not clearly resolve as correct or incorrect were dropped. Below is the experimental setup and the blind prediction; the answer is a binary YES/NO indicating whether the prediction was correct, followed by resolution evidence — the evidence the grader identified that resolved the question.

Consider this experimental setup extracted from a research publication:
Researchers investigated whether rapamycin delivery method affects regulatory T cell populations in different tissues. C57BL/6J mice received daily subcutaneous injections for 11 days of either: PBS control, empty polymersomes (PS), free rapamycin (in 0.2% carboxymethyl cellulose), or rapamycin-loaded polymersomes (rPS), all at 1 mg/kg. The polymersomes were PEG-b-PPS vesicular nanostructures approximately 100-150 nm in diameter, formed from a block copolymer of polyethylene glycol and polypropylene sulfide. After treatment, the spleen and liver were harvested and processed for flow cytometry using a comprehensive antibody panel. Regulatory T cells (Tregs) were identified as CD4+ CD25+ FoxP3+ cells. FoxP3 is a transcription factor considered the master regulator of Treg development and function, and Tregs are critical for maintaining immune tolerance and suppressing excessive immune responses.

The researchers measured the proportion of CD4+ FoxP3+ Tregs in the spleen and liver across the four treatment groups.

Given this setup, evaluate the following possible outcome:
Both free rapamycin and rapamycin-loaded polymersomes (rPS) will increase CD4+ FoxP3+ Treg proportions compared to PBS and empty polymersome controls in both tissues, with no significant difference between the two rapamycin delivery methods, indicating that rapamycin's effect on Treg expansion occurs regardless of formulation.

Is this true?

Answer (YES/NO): NO